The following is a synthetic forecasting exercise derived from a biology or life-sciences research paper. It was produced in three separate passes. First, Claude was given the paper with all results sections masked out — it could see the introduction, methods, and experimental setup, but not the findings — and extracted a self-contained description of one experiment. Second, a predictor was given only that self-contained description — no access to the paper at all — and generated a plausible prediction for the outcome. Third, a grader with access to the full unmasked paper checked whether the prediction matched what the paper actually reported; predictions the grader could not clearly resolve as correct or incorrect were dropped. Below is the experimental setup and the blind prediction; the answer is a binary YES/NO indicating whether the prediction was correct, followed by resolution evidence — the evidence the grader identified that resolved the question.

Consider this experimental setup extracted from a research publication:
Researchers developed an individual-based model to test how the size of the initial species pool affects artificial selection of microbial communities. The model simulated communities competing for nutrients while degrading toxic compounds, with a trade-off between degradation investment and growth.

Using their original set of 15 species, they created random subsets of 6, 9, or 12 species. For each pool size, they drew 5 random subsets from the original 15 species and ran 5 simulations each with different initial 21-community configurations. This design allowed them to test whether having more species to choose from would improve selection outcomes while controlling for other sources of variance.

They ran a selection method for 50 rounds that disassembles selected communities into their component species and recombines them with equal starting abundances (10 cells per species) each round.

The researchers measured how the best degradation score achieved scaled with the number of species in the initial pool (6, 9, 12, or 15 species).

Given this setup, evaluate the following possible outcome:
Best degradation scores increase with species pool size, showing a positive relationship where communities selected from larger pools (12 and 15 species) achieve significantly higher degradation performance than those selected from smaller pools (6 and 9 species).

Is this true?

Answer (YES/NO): YES